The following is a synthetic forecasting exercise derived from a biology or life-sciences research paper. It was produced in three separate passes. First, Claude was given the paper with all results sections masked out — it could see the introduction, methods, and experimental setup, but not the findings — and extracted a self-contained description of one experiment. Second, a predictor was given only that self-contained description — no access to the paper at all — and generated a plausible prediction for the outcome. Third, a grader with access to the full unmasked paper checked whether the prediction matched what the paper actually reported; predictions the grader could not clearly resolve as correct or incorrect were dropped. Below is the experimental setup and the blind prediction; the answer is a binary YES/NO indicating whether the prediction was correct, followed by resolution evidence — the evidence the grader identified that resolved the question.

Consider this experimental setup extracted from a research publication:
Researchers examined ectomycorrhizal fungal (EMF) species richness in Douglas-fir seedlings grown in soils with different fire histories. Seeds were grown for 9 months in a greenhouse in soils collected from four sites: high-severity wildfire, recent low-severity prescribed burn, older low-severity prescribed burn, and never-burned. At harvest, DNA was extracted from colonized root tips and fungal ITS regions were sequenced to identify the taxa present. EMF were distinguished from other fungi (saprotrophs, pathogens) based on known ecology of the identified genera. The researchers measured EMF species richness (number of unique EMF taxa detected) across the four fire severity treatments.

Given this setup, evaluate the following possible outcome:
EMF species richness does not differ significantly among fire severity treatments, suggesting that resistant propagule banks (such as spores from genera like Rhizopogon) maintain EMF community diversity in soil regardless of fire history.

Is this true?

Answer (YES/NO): NO